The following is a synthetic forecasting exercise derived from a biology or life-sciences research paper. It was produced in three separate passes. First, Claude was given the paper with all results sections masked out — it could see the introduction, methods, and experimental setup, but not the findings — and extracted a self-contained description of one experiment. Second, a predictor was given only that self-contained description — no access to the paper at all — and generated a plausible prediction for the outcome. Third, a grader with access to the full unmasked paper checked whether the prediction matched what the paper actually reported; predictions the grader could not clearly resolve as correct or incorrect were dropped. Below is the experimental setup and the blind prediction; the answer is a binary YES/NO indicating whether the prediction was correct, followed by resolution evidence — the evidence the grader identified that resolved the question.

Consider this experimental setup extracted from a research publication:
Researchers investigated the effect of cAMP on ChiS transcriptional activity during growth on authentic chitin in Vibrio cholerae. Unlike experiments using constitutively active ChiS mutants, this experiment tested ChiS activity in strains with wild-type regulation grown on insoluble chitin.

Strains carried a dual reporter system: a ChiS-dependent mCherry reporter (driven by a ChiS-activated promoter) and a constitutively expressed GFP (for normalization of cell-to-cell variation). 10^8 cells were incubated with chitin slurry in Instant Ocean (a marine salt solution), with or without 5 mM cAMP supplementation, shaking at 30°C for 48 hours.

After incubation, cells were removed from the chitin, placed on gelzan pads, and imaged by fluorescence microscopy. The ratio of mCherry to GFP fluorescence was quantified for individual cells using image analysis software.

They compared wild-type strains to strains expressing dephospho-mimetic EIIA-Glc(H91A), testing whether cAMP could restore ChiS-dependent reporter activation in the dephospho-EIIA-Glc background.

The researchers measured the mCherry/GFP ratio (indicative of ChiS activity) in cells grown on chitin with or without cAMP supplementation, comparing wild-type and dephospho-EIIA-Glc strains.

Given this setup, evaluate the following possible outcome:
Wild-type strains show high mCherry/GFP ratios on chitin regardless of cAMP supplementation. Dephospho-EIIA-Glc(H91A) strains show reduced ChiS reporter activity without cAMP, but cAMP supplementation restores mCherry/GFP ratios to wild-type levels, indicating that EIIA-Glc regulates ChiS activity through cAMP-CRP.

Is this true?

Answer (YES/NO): NO